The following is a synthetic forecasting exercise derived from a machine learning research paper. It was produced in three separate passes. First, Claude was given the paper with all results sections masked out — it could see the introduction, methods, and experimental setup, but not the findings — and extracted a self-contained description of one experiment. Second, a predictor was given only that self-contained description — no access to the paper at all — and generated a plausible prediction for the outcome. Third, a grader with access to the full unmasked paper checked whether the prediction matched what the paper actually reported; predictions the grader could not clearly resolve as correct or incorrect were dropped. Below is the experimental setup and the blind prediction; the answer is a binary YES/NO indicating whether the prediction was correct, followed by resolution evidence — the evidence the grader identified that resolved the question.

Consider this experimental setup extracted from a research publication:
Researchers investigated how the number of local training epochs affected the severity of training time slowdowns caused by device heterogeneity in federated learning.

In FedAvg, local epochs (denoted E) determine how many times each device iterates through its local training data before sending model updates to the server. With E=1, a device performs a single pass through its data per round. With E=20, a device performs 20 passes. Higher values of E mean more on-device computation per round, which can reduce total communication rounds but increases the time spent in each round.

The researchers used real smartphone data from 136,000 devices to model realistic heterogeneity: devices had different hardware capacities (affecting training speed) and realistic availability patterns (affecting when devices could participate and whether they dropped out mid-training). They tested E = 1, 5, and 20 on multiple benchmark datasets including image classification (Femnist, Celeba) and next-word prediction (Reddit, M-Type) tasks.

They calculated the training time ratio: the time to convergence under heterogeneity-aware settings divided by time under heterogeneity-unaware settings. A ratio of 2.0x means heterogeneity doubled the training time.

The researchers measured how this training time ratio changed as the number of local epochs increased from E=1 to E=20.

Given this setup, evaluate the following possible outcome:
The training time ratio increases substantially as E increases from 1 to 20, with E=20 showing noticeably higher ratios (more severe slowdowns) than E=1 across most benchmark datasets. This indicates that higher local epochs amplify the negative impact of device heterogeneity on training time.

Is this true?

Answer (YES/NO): YES